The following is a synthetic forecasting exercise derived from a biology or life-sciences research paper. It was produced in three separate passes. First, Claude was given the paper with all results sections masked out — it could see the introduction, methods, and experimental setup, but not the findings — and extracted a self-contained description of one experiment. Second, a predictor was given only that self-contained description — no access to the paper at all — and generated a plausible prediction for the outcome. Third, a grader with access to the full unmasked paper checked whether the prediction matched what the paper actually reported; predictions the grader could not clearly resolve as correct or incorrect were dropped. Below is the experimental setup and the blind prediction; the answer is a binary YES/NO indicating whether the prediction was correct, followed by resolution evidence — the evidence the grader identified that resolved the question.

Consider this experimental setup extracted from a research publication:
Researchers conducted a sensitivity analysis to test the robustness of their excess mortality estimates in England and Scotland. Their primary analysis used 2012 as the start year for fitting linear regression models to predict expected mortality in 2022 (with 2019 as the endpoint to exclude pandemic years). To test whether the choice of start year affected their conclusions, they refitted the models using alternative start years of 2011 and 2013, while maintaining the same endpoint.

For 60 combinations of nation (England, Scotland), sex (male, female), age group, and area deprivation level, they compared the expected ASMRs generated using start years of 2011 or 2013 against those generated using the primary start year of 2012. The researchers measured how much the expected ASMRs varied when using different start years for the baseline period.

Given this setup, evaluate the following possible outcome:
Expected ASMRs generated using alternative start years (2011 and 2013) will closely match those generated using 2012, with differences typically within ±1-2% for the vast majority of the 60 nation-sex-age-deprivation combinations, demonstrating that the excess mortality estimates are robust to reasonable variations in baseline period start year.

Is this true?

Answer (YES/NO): YES